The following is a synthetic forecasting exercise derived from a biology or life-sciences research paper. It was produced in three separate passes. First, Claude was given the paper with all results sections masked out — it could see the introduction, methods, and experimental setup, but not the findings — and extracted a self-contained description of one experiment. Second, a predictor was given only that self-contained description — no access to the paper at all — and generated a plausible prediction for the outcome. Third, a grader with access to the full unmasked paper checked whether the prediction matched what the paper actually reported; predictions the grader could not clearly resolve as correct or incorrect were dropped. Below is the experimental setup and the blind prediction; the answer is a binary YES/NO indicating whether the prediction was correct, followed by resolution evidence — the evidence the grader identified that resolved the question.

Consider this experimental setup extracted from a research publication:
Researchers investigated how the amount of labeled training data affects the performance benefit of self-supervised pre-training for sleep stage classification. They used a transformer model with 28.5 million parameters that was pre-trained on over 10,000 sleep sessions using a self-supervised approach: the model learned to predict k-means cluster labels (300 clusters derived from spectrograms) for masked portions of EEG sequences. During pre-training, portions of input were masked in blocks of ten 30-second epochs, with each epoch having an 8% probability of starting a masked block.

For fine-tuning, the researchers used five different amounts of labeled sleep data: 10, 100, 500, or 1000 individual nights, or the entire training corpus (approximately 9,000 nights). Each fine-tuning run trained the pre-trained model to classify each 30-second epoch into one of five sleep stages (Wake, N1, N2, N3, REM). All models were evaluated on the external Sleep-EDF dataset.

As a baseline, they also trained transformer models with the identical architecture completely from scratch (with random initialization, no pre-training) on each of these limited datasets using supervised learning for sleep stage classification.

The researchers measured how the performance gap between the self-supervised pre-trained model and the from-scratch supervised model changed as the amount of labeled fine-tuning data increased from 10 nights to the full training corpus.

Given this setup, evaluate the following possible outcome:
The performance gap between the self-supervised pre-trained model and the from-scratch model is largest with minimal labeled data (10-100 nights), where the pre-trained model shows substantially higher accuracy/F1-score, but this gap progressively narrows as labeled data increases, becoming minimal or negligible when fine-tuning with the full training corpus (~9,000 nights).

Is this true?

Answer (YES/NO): YES